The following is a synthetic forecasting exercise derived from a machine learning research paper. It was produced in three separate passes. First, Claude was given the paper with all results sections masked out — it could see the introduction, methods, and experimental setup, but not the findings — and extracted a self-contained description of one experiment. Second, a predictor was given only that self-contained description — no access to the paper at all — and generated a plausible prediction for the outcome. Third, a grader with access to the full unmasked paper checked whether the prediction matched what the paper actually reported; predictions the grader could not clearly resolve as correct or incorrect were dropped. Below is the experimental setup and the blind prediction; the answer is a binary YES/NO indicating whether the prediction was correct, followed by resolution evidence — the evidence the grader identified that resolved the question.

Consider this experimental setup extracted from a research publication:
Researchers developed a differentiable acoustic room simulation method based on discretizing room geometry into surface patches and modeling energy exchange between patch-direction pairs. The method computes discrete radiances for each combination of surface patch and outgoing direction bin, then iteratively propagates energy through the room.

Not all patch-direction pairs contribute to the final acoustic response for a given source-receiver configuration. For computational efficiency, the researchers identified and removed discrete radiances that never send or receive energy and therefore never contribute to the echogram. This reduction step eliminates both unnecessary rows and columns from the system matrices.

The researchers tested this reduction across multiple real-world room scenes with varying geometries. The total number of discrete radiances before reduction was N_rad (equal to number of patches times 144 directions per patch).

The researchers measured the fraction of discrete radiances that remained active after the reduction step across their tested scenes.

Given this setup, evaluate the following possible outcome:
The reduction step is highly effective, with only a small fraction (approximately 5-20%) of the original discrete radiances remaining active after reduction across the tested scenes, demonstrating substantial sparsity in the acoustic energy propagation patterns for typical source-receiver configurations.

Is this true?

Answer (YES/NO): NO